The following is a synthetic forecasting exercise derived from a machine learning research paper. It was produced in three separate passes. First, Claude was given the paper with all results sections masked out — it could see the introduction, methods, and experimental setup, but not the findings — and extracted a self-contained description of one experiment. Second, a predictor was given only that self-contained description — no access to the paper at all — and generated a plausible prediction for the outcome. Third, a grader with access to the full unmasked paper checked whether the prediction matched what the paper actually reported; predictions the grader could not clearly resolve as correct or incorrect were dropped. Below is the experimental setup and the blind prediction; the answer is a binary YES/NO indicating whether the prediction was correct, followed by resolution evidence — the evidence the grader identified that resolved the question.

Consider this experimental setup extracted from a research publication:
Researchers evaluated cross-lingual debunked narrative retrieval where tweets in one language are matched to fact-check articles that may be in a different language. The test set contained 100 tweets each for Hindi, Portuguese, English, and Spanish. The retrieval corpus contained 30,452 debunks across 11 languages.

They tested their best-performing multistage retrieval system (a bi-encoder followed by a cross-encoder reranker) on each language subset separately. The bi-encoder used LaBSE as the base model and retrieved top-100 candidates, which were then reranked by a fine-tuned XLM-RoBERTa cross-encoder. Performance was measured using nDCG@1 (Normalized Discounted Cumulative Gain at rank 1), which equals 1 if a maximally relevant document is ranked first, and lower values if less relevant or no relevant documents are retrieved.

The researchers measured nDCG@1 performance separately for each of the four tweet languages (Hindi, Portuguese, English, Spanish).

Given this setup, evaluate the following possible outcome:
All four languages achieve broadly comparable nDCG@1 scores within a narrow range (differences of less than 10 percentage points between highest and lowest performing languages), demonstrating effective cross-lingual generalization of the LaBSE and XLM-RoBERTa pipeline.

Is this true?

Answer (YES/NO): NO